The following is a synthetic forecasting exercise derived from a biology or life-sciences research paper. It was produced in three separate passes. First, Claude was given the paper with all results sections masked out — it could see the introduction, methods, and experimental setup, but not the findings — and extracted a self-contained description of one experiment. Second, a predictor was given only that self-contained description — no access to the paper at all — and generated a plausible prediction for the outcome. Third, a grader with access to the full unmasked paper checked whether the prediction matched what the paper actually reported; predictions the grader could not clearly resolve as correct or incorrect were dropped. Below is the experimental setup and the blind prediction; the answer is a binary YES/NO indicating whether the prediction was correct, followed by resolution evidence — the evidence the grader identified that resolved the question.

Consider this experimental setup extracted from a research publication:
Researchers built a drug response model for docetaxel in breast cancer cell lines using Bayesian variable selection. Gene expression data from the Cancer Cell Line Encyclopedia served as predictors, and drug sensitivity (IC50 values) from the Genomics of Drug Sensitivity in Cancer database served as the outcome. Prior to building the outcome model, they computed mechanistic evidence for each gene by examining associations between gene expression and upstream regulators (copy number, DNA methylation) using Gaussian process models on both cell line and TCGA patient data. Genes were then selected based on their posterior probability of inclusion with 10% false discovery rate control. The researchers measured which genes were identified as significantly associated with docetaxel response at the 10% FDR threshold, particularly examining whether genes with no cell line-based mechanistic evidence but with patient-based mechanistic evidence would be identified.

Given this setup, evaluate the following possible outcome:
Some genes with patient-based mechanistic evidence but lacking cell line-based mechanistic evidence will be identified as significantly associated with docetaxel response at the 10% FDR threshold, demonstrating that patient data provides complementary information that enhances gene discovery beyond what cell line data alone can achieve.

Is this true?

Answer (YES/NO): YES